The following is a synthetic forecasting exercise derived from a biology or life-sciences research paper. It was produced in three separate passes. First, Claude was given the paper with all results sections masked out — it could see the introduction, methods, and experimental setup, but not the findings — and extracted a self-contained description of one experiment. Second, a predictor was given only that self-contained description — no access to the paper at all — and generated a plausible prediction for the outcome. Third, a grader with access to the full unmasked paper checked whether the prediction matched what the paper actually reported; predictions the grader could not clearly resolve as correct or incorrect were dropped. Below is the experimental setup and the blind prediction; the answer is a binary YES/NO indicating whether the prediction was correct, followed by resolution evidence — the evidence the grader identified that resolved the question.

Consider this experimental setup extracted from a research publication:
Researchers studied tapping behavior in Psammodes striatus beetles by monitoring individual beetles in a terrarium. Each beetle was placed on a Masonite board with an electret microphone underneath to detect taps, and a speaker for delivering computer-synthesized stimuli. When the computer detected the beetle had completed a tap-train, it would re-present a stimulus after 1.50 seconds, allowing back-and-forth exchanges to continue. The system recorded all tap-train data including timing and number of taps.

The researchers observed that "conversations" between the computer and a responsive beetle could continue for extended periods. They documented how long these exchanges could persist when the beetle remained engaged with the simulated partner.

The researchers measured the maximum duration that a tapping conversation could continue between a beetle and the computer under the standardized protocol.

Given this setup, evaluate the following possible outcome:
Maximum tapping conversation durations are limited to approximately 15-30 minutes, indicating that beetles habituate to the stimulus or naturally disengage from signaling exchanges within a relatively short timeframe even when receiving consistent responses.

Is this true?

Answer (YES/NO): NO